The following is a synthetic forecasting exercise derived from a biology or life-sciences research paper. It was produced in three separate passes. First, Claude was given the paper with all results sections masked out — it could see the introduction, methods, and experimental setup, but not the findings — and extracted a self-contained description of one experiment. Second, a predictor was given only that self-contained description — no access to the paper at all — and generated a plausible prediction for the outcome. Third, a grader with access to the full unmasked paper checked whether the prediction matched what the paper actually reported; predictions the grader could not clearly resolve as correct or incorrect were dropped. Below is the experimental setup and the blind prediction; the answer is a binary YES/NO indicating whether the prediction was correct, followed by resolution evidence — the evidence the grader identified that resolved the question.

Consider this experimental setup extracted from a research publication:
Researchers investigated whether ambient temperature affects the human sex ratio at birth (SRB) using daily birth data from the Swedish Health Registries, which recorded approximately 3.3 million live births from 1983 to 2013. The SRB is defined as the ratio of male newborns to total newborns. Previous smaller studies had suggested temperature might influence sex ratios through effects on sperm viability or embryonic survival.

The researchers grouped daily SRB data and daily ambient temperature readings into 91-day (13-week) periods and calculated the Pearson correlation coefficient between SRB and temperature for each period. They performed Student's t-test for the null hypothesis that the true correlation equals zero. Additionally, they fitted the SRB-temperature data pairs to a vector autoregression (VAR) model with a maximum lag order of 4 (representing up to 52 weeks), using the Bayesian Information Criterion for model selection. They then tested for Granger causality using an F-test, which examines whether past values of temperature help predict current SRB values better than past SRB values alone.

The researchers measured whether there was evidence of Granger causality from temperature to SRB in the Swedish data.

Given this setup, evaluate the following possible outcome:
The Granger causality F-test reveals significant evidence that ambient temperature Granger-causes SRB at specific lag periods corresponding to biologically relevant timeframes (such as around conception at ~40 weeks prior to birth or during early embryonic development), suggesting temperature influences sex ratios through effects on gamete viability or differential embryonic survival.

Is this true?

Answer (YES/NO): NO